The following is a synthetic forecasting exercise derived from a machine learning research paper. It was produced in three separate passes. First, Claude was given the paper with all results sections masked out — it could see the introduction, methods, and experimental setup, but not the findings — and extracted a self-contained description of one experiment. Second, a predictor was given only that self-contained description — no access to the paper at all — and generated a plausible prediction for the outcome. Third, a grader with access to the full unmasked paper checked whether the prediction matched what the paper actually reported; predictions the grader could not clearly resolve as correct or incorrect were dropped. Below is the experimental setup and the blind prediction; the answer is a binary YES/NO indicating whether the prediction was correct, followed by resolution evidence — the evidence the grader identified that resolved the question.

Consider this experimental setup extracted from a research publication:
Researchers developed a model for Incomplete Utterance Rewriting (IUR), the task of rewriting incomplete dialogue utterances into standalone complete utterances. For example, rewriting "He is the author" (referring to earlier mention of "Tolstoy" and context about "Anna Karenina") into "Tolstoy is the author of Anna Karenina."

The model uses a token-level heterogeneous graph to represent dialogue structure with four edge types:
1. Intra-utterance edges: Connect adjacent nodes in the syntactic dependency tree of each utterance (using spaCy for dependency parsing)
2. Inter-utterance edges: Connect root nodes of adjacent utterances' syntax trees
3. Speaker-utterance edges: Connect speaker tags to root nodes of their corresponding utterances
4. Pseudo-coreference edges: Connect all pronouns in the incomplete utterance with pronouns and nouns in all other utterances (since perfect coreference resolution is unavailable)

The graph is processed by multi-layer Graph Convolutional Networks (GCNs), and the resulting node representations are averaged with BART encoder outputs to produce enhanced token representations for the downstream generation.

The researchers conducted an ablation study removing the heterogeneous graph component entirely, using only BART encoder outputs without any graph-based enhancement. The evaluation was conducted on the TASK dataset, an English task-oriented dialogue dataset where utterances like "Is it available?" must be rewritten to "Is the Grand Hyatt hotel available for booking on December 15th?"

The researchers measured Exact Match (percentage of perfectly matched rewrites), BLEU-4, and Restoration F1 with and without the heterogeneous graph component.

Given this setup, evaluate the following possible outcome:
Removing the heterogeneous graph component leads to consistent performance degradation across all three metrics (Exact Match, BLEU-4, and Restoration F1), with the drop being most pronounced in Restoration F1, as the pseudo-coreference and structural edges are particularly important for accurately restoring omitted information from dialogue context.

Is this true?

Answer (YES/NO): NO